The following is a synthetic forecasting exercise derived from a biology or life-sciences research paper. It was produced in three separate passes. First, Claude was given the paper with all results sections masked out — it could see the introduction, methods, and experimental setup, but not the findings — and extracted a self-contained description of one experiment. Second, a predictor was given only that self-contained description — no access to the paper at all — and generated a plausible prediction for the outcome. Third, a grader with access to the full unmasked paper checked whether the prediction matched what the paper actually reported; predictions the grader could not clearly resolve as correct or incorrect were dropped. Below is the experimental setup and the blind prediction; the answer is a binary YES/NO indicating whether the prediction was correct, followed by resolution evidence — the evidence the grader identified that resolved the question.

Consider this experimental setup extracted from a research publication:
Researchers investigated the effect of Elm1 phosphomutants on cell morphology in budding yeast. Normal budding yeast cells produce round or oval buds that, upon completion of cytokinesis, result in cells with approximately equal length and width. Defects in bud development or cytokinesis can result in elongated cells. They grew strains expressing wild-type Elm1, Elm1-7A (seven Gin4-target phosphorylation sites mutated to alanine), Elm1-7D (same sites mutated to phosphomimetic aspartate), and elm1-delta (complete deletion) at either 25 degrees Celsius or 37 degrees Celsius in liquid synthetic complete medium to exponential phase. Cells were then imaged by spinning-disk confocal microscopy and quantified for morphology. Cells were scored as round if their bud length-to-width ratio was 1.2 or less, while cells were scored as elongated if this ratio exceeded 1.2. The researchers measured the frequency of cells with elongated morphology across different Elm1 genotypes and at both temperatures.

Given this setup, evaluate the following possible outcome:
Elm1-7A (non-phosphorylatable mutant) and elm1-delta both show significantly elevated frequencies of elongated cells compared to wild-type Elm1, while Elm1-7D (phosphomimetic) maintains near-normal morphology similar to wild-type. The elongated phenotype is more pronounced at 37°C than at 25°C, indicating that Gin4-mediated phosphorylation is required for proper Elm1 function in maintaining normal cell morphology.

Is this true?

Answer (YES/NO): NO